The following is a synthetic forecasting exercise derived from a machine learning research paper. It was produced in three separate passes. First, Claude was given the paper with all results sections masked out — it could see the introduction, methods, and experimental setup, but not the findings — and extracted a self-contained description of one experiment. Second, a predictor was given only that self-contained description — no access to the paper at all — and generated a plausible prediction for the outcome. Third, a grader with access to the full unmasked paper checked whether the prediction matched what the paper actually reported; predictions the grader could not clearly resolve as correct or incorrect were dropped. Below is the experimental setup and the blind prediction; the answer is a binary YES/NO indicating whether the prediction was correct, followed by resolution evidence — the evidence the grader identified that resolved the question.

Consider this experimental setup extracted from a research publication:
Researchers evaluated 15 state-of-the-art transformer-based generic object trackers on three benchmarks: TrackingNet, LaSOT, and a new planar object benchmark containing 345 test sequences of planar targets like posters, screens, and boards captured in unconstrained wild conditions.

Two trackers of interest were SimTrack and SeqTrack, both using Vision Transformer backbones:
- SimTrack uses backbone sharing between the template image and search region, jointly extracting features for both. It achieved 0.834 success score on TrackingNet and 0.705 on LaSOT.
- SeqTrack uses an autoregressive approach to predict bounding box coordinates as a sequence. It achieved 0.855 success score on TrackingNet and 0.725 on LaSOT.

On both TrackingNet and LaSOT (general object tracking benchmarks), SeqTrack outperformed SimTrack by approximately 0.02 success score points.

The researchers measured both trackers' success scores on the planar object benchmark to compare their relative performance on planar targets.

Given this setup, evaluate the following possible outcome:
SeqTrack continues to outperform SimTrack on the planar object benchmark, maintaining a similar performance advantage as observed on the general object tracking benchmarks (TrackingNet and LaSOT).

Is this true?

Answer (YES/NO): NO